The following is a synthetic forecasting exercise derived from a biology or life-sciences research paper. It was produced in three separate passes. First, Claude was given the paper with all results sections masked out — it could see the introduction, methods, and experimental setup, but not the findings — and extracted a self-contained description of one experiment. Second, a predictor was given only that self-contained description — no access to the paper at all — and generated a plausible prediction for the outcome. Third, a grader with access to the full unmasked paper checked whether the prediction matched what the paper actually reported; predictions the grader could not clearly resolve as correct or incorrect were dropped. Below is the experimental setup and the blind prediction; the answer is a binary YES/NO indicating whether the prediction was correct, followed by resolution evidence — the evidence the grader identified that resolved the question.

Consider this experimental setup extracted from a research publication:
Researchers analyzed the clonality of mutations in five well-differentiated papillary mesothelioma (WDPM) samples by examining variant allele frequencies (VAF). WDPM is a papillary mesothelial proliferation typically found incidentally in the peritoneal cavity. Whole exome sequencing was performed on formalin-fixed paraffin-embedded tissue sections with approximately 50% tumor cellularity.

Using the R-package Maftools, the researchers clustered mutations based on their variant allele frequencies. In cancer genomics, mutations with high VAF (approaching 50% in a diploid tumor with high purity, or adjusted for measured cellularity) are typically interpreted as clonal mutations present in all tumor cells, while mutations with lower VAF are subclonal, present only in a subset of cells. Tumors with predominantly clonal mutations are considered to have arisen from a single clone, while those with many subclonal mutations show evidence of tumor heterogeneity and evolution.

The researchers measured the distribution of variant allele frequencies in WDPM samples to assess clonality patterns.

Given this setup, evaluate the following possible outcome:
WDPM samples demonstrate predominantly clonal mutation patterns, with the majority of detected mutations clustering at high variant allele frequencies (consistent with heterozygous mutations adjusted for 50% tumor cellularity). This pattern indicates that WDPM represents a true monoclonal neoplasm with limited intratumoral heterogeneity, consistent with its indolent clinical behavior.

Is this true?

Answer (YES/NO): YES